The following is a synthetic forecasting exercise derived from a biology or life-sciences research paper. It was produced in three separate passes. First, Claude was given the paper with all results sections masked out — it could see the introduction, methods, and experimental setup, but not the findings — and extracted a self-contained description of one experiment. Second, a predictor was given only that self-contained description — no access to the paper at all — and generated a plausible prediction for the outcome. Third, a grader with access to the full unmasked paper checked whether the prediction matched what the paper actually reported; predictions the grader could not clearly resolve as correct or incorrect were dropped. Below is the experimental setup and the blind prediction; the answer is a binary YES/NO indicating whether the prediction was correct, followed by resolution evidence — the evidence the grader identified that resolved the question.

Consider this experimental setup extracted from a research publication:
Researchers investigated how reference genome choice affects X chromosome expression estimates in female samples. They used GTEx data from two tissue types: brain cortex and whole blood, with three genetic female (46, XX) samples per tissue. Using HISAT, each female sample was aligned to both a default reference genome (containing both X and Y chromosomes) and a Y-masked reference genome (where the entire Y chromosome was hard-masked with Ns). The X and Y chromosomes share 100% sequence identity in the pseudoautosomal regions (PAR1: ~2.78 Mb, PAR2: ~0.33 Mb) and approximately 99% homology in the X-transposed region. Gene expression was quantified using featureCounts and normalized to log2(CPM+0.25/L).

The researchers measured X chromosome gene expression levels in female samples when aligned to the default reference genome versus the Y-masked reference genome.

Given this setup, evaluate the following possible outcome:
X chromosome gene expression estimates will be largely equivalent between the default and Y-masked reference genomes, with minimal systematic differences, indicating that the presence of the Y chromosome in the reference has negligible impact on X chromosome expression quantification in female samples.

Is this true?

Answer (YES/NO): NO